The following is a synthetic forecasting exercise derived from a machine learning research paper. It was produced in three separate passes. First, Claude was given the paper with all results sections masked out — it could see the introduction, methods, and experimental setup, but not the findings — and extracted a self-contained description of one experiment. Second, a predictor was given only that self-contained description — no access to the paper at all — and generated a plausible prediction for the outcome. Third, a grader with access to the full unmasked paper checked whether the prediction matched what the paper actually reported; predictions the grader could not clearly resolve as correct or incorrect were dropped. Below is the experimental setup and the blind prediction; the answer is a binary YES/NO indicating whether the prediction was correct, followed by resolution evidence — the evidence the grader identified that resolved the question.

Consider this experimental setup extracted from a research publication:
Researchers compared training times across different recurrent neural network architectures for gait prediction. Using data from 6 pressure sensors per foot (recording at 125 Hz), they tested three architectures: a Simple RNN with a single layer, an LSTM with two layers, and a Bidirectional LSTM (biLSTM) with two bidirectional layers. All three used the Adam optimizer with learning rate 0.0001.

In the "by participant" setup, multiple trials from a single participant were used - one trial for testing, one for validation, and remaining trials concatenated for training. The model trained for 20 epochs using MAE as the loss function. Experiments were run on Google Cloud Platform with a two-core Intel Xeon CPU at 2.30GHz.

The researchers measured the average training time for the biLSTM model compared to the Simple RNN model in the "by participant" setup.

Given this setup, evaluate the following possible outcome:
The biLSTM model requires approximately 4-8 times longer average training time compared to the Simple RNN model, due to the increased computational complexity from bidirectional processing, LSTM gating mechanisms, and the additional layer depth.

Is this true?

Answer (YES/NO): YES